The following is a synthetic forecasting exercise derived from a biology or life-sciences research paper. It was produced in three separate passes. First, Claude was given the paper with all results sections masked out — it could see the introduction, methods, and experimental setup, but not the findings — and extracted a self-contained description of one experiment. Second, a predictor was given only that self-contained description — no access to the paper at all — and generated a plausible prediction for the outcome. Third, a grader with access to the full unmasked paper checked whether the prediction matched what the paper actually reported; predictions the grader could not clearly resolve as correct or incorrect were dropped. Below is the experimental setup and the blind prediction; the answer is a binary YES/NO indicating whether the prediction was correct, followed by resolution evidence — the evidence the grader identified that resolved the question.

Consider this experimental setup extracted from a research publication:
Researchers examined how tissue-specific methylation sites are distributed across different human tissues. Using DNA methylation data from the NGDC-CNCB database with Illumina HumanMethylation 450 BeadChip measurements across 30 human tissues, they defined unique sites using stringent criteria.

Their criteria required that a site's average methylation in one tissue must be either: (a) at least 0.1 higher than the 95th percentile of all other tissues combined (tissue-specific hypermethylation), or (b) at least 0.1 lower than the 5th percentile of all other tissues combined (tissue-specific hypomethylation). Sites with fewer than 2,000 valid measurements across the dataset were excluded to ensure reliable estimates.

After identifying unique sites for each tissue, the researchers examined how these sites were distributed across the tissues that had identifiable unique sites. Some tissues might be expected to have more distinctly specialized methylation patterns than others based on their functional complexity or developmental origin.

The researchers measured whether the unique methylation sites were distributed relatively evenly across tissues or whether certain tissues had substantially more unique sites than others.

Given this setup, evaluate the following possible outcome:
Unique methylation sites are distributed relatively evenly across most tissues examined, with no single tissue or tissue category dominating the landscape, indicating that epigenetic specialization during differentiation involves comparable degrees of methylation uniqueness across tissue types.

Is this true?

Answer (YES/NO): NO